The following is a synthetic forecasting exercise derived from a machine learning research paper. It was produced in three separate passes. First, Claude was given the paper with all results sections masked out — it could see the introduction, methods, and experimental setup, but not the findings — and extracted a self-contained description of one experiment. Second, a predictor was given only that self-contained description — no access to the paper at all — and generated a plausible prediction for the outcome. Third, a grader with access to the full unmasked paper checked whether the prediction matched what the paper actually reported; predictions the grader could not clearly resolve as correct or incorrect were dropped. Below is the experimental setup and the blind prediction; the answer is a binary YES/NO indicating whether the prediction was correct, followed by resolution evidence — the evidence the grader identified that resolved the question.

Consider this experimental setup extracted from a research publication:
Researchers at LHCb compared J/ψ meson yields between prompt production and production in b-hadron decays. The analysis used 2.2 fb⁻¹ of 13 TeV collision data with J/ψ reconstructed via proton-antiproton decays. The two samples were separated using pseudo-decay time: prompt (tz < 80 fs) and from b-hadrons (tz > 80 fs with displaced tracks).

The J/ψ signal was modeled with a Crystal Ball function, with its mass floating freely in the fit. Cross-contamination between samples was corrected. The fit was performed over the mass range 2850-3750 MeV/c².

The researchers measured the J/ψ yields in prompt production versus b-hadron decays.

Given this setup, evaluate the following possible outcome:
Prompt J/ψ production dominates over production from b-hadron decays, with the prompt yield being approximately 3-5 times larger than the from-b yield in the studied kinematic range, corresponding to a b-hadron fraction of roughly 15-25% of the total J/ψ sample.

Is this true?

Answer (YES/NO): YES